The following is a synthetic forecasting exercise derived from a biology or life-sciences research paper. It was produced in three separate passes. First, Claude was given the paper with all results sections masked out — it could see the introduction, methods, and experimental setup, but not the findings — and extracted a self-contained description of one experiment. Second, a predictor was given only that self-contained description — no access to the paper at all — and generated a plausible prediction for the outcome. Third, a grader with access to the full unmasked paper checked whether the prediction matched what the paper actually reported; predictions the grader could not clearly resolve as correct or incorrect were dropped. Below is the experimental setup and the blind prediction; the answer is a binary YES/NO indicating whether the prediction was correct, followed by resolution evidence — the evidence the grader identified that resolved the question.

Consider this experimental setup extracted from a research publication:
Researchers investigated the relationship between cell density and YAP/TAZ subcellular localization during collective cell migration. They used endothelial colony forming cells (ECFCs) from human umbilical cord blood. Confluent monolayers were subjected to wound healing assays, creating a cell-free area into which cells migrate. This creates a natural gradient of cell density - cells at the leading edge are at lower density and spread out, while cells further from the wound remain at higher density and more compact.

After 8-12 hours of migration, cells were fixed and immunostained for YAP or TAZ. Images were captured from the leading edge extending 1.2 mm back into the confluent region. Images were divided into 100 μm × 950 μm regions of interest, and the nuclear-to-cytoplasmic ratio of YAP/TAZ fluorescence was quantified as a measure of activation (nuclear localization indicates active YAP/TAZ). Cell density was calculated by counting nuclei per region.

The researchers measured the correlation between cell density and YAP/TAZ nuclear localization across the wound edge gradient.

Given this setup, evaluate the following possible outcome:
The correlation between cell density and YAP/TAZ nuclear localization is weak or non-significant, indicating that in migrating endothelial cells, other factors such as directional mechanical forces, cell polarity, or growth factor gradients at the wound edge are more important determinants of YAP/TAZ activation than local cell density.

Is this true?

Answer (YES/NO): NO